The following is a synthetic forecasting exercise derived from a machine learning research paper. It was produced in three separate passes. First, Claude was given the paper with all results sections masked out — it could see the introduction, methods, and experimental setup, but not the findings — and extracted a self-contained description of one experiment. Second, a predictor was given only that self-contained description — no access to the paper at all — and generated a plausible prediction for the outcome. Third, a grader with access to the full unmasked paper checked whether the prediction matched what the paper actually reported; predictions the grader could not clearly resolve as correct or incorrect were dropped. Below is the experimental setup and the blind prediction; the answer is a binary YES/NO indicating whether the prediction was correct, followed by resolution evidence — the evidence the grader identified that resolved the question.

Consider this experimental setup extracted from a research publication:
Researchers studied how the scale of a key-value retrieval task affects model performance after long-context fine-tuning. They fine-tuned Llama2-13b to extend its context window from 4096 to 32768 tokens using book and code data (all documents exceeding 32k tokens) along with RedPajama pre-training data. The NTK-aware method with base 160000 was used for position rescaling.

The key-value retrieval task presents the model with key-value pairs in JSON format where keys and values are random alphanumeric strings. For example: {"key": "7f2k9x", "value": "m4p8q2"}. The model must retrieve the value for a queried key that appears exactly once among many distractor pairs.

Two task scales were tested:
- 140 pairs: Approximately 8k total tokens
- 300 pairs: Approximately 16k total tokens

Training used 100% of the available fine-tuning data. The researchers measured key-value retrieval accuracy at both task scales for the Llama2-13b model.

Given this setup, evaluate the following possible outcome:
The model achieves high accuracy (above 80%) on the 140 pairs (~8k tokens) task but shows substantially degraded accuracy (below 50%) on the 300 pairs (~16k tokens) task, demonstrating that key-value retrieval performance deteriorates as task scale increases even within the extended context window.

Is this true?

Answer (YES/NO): NO